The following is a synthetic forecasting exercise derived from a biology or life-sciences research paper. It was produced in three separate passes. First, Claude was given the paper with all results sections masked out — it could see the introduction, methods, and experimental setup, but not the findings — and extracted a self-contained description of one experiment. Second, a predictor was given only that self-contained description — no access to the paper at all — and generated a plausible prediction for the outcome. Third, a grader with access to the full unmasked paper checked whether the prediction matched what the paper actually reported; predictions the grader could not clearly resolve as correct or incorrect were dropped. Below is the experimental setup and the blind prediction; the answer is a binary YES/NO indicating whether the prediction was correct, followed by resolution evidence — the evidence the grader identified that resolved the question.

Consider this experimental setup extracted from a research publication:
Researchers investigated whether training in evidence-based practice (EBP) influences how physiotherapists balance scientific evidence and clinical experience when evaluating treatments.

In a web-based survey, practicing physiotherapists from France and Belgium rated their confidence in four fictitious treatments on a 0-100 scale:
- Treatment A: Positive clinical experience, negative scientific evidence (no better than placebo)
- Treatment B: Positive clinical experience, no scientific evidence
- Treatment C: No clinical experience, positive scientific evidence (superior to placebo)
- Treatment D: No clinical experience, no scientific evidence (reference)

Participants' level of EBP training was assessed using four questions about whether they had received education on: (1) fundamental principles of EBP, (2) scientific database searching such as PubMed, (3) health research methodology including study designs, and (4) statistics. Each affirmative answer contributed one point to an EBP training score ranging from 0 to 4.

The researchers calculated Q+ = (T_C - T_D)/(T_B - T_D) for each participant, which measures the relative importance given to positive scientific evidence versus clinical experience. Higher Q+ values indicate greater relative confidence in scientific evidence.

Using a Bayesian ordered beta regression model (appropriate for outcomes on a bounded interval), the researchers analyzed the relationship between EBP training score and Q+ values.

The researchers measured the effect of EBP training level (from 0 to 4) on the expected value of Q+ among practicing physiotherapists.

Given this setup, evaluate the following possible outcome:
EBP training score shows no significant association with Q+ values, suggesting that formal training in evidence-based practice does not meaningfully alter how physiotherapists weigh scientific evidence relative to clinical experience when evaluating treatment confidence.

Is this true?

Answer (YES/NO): YES